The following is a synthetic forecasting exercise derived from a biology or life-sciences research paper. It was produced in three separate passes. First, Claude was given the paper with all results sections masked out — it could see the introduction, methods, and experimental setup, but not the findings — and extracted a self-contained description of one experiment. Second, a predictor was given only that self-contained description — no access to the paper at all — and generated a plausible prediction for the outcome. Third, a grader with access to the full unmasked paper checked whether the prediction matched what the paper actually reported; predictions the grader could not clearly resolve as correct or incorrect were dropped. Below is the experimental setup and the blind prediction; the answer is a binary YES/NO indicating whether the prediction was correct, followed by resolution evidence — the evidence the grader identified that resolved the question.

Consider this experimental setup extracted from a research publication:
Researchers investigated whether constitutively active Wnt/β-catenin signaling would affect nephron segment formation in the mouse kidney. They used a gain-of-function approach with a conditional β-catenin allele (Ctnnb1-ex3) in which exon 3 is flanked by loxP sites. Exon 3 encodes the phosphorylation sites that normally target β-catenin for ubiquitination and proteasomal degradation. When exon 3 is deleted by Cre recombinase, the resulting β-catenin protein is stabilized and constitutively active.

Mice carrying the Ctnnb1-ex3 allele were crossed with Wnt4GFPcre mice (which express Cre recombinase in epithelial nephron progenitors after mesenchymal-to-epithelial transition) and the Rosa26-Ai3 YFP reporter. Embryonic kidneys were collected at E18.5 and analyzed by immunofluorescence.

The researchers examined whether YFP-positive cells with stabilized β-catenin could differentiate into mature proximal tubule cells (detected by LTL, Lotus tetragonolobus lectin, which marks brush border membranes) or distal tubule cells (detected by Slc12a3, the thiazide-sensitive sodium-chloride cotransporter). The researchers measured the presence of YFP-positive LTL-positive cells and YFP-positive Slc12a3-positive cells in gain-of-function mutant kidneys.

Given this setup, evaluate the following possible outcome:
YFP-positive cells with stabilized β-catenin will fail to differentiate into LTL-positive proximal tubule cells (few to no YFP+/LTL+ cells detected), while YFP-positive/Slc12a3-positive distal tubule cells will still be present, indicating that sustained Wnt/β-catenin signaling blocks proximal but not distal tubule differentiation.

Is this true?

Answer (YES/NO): NO